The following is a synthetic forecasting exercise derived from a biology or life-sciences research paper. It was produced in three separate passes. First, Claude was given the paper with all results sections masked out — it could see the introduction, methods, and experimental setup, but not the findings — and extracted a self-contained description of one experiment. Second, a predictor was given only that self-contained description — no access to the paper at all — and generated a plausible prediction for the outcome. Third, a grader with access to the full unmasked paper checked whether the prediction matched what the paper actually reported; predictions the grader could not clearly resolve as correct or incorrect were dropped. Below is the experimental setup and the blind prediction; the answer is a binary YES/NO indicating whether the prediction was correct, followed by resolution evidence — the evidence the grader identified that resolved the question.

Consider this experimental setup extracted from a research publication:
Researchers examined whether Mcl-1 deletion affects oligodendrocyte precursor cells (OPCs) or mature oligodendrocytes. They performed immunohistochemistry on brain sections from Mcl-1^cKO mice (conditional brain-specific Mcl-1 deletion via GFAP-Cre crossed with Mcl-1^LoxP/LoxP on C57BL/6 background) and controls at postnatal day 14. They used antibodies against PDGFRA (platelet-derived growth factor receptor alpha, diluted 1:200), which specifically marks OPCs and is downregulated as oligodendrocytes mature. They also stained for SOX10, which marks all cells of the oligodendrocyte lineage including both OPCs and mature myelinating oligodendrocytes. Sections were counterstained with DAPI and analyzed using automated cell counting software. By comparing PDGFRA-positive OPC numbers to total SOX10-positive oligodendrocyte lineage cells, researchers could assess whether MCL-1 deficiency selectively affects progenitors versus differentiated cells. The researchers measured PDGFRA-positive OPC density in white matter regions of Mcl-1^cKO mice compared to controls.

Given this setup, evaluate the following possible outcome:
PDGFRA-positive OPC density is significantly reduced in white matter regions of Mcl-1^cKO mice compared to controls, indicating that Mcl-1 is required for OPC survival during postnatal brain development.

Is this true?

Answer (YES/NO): NO